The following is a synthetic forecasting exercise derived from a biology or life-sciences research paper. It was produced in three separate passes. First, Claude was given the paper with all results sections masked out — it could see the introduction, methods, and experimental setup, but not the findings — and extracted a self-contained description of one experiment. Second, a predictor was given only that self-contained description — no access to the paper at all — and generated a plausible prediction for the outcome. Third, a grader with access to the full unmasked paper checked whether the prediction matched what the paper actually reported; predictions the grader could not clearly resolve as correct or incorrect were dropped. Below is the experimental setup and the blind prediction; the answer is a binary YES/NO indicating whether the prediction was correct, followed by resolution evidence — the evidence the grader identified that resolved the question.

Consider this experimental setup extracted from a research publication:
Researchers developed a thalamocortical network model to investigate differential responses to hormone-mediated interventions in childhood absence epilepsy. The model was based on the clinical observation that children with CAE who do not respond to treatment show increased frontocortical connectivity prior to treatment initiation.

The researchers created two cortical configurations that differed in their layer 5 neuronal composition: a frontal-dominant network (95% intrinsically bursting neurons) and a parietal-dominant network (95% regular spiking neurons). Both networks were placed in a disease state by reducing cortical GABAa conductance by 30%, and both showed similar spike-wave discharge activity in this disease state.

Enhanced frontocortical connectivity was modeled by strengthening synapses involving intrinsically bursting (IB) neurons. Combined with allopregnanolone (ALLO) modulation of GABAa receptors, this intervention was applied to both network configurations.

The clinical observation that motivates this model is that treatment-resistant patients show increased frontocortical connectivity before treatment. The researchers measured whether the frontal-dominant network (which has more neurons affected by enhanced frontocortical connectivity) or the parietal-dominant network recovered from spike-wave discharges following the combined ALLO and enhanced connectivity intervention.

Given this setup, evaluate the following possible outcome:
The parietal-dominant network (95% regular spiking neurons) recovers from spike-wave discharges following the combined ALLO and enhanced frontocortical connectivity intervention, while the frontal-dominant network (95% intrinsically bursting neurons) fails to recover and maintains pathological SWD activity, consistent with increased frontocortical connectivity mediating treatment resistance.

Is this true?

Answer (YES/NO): YES